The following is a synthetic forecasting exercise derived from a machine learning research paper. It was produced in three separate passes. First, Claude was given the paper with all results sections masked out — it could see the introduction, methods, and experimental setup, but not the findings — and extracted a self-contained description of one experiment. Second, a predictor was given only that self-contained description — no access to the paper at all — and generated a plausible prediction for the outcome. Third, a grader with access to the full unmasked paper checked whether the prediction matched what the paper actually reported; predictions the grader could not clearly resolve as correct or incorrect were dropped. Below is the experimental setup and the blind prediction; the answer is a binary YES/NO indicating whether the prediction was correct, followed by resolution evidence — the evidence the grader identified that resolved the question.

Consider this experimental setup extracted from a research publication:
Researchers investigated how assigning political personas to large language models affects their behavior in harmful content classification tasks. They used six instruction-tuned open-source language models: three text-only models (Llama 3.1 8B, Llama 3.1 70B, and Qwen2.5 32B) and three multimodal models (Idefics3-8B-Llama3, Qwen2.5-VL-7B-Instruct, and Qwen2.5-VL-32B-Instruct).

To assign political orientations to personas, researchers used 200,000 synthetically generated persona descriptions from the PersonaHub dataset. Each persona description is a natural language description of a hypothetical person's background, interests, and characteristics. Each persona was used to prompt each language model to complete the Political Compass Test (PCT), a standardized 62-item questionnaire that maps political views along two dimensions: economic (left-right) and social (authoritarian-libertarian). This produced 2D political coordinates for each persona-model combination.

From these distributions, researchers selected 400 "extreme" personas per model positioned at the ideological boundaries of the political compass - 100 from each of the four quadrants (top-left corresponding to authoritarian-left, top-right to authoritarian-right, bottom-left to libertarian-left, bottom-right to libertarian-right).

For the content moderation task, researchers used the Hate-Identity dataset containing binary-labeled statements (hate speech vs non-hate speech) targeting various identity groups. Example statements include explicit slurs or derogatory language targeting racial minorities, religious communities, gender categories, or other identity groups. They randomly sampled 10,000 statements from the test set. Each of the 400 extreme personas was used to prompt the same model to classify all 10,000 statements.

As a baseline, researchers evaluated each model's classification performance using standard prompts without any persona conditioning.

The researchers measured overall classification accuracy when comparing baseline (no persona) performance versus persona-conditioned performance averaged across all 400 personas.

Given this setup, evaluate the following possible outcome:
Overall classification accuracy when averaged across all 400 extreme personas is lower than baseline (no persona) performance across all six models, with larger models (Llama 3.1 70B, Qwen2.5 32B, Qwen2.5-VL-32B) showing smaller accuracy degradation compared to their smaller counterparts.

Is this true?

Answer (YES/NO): NO